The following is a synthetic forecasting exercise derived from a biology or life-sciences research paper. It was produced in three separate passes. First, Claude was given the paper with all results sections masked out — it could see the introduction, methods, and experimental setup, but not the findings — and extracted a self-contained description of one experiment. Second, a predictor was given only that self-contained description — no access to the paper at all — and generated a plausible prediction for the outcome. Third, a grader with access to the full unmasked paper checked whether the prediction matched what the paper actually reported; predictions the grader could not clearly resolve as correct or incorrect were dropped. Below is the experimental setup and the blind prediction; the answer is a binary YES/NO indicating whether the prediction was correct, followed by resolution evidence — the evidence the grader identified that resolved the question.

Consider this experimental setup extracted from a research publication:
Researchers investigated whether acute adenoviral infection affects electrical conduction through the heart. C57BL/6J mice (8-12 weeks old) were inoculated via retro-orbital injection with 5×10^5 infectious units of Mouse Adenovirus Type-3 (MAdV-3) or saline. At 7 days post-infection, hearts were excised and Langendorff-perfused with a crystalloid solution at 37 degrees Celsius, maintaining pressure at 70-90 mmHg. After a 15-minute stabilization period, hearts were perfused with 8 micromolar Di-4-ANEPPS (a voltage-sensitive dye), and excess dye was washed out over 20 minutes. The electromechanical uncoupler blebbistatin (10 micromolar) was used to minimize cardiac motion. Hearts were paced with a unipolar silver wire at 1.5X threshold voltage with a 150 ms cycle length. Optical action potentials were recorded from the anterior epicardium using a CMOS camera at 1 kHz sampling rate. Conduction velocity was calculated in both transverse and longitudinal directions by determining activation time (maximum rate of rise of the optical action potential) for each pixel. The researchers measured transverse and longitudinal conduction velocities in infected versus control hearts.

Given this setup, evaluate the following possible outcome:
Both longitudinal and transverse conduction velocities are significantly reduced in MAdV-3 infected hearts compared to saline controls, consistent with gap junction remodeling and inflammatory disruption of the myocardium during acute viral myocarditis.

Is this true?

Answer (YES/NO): NO